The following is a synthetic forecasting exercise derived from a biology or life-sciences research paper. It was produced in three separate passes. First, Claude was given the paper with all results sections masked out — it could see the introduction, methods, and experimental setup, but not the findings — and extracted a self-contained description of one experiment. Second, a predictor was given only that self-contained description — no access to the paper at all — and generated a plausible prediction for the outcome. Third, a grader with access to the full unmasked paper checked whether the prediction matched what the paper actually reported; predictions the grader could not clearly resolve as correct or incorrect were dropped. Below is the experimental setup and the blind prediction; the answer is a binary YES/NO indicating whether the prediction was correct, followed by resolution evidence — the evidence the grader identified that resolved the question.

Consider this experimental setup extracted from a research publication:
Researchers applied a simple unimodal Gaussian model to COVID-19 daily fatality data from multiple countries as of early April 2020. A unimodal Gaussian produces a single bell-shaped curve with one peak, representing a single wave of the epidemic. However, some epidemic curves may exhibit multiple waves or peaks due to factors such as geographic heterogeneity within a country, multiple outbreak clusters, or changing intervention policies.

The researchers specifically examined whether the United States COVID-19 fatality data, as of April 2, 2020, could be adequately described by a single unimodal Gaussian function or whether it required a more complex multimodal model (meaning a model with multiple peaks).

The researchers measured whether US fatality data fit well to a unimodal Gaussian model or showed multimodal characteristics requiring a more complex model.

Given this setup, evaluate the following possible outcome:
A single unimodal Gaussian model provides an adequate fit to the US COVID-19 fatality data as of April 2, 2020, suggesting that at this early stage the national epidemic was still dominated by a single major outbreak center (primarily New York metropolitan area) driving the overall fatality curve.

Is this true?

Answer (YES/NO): NO